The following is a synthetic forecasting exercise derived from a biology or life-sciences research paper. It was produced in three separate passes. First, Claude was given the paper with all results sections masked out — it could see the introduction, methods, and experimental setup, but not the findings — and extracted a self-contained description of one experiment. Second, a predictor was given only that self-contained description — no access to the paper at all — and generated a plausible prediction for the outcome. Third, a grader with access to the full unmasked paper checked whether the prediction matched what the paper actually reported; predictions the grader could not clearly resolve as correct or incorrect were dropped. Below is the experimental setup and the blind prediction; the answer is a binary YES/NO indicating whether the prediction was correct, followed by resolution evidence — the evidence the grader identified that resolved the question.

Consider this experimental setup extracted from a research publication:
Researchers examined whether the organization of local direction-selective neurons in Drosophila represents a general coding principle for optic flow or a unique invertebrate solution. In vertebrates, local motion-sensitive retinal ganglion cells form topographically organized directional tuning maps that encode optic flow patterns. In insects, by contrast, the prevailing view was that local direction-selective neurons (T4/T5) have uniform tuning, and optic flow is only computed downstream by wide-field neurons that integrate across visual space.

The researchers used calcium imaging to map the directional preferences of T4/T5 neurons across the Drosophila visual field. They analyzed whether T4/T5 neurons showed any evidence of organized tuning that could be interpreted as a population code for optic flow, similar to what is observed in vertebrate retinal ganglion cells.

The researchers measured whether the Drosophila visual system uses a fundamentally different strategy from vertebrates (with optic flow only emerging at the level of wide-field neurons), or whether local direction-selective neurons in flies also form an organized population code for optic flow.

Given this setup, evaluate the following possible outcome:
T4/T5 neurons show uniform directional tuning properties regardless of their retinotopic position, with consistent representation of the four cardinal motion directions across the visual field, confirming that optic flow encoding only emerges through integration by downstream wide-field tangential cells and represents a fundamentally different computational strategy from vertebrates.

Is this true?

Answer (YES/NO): NO